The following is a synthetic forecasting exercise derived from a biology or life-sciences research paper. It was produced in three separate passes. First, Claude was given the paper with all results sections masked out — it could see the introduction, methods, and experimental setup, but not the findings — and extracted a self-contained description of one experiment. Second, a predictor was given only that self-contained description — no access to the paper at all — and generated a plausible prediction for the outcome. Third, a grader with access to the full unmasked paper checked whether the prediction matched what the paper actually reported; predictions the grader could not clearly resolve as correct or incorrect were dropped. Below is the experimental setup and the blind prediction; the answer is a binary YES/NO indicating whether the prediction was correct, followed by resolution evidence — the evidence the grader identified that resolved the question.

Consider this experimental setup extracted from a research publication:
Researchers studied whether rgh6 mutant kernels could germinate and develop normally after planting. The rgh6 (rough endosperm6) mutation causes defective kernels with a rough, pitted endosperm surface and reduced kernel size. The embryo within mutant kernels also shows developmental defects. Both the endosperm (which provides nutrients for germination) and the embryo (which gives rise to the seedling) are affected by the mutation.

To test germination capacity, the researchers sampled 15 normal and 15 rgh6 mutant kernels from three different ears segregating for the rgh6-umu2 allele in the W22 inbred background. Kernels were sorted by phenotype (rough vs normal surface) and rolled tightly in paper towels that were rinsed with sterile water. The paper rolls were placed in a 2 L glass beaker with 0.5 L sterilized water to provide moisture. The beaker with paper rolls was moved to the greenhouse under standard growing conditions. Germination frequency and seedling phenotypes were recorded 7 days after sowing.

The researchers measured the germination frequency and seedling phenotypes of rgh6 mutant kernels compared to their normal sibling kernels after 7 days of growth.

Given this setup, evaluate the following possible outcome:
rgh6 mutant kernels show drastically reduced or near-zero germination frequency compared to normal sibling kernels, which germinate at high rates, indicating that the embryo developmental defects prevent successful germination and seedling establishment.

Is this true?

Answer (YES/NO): YES